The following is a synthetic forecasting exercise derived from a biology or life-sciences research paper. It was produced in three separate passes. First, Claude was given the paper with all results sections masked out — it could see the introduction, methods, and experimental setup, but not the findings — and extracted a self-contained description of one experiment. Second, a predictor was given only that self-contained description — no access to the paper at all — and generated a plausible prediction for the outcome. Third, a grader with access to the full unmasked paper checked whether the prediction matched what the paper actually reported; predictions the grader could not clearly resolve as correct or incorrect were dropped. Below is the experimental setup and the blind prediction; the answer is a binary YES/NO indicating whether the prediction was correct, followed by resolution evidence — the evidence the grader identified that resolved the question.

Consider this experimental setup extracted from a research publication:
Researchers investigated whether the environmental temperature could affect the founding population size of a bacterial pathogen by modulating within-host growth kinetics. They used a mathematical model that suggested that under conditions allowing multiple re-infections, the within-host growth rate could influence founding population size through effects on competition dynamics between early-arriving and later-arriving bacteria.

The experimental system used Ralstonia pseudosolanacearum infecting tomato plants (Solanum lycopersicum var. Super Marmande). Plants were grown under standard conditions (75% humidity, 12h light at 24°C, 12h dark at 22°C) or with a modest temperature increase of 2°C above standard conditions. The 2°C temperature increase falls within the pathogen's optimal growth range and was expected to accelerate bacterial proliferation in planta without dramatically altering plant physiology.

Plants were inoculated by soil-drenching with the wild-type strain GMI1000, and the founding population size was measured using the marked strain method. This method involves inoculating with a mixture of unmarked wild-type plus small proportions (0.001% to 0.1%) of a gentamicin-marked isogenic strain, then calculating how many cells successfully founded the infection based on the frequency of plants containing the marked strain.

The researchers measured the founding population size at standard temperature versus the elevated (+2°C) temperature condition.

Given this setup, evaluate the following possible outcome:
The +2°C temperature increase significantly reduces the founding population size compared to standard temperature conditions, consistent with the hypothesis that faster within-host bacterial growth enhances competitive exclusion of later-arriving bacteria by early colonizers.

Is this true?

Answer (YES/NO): YES